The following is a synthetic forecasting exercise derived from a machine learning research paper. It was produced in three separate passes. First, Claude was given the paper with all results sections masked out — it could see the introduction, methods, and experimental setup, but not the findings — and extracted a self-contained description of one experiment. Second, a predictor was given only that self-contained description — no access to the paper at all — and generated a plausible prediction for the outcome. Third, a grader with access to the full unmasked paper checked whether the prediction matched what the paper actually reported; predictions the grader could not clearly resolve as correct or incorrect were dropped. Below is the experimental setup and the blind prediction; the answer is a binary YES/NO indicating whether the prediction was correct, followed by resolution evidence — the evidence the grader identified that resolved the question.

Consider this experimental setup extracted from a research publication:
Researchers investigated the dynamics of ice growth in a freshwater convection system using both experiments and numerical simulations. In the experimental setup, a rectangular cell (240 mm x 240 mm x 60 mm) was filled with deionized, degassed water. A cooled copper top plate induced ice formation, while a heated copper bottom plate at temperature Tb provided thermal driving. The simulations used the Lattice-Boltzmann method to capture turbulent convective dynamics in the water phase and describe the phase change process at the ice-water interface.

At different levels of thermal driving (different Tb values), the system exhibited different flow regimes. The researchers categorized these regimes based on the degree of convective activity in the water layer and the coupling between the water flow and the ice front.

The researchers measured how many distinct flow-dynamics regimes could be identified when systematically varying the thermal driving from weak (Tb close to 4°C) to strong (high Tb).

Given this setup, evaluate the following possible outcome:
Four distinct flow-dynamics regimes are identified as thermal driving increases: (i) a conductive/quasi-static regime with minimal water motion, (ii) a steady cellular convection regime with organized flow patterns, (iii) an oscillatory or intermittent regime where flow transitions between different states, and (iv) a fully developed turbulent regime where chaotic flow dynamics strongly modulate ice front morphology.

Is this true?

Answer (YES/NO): NO